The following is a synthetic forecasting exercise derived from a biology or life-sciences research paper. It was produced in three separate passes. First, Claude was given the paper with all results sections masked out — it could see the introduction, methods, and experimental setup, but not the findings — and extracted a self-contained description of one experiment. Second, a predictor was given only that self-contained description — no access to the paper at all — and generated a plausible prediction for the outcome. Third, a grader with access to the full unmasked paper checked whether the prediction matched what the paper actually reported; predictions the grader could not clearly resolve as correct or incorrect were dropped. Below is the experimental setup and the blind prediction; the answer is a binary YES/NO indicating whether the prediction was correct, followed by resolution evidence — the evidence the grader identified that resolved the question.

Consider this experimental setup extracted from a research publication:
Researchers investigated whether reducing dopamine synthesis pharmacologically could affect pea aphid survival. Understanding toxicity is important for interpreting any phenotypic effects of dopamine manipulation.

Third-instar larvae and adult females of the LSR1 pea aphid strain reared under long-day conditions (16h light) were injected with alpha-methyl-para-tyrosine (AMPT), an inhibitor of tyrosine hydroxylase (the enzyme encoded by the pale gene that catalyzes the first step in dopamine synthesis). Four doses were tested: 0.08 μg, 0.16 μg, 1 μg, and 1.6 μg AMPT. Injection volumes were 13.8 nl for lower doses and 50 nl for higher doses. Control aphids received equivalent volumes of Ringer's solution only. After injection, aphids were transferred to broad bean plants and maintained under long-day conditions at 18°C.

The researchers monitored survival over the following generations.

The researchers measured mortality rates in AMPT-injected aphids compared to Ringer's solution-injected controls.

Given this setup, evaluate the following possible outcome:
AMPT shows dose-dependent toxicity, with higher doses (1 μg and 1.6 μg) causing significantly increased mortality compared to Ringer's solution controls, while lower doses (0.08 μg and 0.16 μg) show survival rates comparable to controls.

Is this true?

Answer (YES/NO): YES